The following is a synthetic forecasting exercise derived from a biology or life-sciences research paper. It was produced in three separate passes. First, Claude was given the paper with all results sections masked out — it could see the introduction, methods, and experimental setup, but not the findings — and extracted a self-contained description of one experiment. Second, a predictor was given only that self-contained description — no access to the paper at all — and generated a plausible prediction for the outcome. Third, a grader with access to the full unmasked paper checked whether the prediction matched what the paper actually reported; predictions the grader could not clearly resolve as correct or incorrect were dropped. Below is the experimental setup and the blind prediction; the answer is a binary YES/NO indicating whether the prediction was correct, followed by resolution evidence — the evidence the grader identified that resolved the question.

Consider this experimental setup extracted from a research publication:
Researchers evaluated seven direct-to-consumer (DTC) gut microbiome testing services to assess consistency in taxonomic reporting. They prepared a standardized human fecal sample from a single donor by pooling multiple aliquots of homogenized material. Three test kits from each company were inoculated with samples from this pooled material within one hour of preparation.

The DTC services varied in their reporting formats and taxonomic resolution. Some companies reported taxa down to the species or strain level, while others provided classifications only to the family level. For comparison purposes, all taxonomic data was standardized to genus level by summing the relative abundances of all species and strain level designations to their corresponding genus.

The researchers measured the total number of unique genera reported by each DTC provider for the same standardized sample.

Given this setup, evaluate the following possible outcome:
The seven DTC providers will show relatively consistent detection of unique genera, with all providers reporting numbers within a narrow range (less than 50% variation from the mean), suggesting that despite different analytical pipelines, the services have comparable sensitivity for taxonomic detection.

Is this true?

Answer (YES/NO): NO